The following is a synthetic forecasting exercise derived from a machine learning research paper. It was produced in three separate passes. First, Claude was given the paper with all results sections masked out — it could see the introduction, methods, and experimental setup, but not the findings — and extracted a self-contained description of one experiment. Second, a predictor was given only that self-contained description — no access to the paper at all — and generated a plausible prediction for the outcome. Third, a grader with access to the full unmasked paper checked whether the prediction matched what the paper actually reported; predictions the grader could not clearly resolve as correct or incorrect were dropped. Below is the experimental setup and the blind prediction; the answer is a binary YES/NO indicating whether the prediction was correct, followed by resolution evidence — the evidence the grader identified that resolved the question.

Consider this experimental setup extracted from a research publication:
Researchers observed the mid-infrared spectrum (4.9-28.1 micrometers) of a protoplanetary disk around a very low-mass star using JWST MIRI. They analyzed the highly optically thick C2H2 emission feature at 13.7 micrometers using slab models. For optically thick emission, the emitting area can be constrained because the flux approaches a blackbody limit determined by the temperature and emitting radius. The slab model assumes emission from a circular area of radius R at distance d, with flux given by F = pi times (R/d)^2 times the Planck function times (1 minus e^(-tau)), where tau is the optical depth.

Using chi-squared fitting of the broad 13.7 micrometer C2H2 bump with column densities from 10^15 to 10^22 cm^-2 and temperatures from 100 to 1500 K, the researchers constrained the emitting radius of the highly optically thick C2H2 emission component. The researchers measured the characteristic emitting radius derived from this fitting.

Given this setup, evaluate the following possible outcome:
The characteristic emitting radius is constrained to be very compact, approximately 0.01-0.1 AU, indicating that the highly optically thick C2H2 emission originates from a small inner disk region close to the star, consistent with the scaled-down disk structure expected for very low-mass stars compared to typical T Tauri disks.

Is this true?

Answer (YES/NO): YES